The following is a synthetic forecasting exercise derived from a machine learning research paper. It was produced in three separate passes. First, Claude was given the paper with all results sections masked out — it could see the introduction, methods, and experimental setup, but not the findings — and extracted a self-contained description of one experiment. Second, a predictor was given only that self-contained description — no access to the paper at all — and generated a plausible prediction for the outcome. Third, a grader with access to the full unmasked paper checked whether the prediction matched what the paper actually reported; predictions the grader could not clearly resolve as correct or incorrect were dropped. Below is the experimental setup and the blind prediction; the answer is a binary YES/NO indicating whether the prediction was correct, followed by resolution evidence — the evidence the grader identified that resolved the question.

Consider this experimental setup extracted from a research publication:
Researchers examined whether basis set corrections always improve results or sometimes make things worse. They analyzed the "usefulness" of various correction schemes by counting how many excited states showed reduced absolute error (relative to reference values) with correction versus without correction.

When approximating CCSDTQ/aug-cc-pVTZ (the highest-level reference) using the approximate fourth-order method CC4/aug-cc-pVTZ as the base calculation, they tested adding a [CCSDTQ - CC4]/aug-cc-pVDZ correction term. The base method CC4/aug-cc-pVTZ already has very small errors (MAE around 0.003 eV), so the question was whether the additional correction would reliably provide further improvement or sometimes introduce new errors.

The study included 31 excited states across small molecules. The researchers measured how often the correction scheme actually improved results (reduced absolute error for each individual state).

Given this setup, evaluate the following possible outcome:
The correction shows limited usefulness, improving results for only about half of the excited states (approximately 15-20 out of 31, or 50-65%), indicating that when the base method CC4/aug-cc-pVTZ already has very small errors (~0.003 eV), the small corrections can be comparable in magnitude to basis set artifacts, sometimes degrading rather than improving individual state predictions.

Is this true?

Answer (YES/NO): NO